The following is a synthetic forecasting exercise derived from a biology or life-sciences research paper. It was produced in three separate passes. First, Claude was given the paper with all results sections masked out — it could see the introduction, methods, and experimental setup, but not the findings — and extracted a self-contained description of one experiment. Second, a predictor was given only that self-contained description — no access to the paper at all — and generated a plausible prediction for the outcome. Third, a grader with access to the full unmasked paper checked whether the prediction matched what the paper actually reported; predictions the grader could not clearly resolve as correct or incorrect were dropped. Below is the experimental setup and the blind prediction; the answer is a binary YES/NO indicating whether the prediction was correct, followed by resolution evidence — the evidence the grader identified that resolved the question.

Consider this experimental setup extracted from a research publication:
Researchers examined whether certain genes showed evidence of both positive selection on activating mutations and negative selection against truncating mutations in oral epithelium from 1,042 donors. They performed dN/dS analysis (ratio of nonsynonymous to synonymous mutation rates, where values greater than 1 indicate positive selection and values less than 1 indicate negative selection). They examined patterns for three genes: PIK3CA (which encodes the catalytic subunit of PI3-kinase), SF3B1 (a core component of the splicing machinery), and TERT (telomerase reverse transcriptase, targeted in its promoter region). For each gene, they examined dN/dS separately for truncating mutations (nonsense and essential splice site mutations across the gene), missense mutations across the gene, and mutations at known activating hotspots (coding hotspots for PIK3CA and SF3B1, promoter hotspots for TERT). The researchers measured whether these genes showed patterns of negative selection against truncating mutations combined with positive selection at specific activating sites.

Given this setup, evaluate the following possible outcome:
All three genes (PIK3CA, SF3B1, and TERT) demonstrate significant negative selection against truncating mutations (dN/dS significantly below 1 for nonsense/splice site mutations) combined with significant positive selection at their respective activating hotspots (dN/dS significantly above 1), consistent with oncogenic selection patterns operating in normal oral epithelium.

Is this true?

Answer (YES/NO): YES